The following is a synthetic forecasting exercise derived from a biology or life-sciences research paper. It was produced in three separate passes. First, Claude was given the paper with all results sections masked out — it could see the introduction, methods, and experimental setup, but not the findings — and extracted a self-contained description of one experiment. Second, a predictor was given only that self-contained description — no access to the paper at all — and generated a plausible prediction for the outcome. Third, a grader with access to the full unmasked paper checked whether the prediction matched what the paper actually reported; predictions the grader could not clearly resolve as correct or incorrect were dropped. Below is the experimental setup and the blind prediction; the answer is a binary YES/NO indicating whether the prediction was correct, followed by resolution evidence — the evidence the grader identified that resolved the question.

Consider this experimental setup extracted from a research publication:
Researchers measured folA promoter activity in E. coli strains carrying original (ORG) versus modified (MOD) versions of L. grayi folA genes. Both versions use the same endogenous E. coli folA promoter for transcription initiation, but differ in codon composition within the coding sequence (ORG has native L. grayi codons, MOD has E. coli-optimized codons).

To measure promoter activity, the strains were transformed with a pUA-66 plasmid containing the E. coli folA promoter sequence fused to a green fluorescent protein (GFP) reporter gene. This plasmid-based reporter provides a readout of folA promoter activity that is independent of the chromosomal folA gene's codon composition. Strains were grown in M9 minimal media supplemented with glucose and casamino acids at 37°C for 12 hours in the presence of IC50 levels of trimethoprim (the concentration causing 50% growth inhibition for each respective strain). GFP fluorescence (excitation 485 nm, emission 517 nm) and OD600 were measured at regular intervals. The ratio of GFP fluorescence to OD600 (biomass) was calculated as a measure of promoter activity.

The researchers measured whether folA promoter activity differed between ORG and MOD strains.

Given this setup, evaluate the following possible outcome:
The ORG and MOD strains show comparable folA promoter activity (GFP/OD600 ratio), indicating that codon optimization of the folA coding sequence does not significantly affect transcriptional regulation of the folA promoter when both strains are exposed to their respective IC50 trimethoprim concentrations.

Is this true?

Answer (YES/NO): NO